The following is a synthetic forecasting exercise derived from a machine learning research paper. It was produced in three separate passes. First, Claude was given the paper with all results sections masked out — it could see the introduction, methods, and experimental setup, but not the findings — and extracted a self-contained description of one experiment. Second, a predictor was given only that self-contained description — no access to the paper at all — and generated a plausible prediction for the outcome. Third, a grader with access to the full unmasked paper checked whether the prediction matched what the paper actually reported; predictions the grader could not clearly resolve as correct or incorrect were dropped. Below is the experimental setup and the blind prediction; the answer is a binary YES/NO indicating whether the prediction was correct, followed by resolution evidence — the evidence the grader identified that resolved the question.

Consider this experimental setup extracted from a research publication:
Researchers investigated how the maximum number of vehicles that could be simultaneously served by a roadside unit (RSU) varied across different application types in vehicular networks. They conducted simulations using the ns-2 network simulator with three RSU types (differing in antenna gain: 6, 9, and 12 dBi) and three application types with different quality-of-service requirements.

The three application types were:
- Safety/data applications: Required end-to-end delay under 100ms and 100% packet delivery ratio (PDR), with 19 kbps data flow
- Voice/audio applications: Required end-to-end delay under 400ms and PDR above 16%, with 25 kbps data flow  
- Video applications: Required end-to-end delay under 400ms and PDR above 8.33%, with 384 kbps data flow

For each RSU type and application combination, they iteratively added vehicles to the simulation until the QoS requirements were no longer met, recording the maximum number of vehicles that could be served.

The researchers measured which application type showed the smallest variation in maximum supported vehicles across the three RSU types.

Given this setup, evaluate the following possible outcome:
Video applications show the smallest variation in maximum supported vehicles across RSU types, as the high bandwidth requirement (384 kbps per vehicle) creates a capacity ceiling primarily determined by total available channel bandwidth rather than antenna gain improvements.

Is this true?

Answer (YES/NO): NO